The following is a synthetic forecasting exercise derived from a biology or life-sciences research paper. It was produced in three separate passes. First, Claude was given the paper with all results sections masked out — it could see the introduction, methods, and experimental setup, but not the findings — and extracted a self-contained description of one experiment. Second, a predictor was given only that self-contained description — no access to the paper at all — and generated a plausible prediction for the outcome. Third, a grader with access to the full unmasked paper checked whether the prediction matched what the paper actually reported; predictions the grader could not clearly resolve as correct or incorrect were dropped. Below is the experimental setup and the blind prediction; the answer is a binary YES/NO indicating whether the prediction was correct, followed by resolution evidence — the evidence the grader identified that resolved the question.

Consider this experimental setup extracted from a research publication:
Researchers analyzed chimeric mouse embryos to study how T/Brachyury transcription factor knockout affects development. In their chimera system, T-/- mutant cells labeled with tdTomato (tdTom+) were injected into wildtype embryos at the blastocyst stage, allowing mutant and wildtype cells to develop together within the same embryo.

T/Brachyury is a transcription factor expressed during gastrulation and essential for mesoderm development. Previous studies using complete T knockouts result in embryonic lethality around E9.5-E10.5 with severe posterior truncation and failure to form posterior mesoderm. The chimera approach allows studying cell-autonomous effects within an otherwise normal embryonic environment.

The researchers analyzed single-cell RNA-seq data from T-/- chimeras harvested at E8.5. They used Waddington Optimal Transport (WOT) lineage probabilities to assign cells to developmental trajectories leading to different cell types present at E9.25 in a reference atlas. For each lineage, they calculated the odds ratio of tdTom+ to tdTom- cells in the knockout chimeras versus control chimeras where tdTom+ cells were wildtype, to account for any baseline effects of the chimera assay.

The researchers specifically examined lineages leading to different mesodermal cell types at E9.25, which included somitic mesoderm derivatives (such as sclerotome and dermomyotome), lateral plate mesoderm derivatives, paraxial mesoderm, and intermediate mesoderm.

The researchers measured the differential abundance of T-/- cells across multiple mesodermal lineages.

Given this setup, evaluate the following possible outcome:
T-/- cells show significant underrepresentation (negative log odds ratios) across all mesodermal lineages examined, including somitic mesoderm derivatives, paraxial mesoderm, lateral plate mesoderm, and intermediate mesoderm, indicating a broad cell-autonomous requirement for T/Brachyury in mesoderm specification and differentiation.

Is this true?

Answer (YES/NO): NO